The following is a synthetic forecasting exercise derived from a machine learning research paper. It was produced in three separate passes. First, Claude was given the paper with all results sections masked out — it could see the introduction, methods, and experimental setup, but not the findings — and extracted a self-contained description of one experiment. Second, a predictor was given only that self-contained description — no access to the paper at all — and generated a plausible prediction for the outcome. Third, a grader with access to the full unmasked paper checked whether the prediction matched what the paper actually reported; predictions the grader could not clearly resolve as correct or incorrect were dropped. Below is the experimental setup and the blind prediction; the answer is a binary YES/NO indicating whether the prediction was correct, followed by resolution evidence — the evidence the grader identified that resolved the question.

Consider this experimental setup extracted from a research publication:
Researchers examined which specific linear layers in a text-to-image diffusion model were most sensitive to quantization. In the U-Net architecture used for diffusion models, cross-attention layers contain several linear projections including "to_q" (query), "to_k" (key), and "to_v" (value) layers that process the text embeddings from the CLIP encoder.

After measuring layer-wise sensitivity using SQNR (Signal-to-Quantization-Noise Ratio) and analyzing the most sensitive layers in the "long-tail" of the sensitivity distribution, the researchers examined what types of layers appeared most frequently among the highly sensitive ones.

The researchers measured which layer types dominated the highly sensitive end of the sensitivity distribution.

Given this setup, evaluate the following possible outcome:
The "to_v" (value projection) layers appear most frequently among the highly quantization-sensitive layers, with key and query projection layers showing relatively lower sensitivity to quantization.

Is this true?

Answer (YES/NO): NO